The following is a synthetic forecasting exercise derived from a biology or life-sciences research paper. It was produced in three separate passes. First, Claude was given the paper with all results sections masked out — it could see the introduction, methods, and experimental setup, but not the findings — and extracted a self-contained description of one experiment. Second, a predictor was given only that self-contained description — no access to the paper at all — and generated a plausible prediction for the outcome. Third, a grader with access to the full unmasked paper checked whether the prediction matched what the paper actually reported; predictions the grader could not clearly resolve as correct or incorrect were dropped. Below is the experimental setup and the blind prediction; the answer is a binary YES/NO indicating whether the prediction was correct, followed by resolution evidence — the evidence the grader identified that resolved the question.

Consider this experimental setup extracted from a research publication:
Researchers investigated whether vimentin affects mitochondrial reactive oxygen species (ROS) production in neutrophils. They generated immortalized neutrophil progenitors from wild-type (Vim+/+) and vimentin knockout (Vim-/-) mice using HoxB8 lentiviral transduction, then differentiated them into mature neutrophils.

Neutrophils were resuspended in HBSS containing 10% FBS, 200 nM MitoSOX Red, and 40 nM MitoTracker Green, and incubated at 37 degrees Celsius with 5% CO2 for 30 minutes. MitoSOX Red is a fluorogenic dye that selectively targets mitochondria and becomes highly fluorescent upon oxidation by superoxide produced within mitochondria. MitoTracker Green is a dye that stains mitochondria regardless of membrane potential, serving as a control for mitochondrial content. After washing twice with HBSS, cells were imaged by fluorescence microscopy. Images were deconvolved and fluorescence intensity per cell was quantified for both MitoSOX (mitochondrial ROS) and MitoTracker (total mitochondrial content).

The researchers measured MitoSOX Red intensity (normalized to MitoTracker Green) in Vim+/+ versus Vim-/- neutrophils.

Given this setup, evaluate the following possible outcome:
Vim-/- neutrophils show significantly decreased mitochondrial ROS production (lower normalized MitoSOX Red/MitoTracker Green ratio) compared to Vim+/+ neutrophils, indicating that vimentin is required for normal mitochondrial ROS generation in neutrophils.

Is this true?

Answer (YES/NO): NO